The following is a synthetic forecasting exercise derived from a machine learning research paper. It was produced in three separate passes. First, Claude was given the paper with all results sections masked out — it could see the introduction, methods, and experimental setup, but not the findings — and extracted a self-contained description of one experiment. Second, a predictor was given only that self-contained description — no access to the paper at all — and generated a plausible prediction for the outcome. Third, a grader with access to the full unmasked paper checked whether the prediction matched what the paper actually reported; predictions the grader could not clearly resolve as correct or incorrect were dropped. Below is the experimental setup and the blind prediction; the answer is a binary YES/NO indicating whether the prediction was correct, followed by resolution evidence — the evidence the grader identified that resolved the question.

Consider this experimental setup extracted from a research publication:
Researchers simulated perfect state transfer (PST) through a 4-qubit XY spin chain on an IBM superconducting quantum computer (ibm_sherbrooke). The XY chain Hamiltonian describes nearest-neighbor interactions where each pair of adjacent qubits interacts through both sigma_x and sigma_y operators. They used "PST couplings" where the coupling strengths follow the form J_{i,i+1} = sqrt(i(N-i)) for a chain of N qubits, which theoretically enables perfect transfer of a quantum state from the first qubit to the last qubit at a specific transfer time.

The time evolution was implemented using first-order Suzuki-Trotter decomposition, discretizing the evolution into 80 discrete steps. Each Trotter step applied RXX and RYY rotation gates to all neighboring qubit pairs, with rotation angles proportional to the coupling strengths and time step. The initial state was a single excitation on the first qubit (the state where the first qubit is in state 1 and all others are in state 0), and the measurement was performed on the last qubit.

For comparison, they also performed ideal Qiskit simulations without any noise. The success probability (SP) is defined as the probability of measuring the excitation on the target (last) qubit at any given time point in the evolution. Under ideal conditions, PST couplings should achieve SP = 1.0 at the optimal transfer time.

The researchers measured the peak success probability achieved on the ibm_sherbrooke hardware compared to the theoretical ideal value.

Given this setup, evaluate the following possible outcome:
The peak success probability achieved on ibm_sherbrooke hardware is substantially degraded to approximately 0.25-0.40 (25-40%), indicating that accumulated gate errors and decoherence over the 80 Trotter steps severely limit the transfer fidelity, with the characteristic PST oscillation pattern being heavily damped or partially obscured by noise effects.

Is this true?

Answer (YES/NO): NO